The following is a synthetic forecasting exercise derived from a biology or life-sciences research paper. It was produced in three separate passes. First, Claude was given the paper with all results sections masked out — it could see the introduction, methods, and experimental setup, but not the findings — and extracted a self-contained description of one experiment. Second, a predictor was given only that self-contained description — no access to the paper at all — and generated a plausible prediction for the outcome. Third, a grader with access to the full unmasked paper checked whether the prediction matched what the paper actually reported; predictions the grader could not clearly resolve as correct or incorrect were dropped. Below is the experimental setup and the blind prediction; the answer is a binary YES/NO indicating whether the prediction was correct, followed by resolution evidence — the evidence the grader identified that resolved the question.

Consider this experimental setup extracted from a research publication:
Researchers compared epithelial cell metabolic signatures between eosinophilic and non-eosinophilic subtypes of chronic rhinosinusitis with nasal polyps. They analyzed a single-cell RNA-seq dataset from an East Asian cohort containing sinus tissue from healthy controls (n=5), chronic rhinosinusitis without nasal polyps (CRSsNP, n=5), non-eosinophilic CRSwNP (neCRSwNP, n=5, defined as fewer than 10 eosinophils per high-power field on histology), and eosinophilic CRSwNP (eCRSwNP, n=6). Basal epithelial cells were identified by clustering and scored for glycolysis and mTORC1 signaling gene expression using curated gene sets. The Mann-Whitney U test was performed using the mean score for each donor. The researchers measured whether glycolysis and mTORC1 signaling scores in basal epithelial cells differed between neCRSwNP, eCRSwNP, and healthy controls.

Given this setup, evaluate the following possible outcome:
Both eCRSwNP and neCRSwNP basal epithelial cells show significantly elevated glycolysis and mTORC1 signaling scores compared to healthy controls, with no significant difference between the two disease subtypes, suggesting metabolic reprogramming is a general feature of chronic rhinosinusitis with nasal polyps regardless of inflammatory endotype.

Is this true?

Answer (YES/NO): NO